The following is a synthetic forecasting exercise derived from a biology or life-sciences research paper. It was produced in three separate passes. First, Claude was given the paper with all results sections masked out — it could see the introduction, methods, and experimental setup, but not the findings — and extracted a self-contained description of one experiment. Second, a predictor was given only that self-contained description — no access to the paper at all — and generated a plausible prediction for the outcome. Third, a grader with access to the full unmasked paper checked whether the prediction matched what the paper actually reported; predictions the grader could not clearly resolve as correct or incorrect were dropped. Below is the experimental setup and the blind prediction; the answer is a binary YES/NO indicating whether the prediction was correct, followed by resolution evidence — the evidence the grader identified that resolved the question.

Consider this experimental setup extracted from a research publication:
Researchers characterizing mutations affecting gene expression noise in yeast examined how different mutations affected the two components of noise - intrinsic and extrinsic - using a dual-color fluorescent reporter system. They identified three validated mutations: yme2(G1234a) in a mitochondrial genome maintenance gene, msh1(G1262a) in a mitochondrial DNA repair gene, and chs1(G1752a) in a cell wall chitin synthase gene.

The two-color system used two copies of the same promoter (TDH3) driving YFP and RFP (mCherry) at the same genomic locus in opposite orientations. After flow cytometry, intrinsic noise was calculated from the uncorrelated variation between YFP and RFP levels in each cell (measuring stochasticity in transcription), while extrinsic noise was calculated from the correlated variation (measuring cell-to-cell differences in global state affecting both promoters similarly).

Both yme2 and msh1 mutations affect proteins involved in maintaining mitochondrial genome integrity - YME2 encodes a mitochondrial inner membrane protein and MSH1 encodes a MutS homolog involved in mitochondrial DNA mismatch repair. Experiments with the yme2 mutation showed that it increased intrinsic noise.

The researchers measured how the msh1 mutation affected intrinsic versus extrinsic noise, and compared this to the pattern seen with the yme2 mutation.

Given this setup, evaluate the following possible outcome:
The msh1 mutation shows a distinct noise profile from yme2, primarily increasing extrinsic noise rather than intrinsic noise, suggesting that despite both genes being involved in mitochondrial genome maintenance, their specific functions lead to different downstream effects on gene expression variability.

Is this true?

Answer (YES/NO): NO